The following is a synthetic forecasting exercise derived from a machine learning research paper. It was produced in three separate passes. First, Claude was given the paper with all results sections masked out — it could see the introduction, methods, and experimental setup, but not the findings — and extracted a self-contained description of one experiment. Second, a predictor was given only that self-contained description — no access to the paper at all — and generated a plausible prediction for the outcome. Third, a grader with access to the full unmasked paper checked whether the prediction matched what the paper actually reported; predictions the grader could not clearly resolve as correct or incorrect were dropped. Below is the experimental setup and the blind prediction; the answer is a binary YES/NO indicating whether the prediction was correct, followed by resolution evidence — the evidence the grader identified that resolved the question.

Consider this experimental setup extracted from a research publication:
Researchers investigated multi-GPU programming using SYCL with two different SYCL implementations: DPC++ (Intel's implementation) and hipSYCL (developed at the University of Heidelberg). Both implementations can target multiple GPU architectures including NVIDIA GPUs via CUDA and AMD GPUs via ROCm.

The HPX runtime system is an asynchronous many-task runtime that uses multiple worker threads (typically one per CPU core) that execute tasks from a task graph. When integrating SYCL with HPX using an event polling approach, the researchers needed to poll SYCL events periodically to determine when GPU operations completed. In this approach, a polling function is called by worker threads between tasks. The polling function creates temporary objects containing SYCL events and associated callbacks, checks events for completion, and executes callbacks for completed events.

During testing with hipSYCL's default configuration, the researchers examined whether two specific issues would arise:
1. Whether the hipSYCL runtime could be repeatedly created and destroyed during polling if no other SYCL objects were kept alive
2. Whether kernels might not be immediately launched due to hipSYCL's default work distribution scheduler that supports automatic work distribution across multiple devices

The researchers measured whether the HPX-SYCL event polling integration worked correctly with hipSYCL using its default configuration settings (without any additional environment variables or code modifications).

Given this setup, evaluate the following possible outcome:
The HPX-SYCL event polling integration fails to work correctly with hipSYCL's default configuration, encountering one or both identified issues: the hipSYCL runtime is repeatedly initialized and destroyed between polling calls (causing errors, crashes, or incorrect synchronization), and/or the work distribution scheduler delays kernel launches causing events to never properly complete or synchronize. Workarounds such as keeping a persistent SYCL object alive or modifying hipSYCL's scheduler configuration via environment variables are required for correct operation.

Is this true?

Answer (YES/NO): YES